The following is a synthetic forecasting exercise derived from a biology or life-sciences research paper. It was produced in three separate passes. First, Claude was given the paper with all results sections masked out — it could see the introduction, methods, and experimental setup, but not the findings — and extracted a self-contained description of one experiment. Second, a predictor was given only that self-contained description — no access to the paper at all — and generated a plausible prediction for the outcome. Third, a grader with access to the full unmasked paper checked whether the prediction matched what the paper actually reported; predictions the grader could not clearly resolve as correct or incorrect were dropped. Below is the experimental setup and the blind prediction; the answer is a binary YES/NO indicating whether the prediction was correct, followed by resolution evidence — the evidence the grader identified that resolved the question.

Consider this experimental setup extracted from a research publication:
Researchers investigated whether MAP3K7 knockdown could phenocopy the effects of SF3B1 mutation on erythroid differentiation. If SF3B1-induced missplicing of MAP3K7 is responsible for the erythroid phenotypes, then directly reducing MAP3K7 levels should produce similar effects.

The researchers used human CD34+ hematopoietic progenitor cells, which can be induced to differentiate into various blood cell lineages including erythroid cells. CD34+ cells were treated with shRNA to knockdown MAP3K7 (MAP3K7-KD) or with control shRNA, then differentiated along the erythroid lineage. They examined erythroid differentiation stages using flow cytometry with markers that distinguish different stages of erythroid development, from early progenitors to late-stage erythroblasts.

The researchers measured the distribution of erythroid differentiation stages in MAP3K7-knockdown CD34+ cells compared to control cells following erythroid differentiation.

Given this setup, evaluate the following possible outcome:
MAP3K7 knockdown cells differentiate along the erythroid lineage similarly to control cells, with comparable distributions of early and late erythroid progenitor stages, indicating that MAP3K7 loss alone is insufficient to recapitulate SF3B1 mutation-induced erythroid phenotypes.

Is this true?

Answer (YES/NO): NO